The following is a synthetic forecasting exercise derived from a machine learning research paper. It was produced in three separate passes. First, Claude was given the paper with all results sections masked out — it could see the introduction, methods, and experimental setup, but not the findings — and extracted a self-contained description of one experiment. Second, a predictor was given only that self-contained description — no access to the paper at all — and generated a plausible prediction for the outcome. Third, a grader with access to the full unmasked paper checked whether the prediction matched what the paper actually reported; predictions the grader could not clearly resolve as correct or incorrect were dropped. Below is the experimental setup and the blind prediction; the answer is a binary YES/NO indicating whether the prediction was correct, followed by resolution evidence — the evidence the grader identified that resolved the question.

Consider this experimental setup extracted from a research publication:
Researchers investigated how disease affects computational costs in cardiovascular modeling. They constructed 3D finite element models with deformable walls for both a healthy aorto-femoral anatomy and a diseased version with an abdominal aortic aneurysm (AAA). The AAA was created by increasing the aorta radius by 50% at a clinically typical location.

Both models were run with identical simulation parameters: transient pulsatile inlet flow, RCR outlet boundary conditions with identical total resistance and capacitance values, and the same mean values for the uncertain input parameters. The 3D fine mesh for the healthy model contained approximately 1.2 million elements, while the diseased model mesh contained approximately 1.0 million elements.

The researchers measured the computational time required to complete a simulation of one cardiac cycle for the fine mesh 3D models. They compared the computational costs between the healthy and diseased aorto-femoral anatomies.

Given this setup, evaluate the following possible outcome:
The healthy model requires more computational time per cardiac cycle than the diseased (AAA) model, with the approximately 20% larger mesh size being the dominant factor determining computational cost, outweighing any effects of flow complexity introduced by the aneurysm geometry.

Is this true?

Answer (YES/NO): YES